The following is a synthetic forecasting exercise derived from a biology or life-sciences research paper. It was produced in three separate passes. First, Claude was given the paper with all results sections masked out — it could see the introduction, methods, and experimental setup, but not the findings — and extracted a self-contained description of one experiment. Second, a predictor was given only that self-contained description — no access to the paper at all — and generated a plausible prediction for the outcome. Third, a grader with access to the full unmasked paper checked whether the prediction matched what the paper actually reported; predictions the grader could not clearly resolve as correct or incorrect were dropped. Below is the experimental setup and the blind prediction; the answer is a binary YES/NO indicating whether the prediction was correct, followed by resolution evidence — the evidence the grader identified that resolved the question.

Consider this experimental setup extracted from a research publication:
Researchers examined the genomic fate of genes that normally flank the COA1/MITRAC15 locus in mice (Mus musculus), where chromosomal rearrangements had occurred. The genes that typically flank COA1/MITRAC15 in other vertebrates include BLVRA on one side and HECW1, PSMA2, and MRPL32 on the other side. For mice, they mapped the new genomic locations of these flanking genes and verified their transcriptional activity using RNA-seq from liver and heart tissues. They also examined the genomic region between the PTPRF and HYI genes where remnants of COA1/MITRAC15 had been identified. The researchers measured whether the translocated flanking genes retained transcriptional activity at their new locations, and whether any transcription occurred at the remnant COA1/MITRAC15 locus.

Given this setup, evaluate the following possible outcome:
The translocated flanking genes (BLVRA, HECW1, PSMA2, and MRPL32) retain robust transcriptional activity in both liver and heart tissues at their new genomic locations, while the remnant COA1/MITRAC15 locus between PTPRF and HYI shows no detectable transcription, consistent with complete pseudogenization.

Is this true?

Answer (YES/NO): YES